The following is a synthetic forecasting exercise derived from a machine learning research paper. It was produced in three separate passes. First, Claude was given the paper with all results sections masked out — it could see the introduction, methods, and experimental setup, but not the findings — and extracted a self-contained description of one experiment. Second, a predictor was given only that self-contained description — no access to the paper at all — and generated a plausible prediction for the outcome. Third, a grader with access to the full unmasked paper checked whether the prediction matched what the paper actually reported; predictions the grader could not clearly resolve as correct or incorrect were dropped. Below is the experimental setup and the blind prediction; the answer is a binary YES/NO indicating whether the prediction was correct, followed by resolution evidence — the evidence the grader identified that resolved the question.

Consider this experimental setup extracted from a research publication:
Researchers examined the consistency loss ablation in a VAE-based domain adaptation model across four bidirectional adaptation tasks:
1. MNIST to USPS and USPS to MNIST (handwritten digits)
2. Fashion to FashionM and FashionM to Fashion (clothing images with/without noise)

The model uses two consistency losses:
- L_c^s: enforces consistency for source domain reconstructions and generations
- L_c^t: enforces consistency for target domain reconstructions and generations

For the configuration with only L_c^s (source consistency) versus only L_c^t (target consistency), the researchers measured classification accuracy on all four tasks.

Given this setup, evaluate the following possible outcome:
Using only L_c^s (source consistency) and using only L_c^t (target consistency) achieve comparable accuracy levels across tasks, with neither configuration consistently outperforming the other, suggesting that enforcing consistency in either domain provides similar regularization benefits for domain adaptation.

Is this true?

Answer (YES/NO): NO